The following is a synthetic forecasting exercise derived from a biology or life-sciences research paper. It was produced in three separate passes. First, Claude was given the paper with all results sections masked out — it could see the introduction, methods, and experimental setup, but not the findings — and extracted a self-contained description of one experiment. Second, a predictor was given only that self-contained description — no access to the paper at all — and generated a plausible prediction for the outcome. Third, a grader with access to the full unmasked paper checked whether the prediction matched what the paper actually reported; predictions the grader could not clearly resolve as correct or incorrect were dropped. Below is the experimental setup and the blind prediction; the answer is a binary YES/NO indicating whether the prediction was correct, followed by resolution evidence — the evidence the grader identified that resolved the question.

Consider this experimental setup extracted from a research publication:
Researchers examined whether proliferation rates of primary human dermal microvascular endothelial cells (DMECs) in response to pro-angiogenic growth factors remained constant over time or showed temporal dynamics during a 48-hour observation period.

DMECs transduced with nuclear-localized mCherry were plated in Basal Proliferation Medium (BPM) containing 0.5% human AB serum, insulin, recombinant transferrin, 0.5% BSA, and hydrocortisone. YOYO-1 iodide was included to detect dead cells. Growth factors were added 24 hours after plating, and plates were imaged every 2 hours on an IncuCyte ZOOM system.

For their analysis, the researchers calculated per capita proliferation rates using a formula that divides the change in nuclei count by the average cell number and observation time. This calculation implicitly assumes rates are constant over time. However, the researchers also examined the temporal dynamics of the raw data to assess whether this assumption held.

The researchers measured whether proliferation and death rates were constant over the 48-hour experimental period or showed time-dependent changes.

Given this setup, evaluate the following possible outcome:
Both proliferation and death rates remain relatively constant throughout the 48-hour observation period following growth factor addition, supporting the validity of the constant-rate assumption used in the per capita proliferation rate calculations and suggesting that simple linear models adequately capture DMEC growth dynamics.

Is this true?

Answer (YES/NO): NO